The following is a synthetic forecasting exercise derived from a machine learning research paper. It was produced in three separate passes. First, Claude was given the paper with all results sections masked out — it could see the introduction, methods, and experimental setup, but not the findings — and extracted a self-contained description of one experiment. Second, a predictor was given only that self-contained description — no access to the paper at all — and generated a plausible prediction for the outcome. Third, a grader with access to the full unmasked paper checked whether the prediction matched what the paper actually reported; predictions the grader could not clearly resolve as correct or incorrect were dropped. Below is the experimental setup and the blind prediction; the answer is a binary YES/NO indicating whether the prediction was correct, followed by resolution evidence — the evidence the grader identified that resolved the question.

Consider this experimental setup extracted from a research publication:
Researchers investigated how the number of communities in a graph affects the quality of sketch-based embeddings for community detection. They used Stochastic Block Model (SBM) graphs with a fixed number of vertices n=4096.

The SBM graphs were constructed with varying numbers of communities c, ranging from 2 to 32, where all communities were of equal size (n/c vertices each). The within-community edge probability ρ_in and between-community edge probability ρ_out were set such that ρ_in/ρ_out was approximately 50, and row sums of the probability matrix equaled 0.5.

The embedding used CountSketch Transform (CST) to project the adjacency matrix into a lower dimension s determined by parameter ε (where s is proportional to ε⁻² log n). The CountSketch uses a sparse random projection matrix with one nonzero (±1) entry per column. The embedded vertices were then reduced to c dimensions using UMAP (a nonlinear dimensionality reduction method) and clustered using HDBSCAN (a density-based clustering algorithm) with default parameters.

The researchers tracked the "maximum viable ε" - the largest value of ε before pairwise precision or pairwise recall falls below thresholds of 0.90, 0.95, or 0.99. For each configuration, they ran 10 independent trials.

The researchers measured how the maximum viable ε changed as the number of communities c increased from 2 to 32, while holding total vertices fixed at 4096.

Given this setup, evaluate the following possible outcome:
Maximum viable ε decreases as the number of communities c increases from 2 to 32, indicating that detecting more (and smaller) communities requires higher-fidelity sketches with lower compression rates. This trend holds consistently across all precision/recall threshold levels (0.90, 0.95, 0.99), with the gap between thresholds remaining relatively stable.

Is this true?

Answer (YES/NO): YES